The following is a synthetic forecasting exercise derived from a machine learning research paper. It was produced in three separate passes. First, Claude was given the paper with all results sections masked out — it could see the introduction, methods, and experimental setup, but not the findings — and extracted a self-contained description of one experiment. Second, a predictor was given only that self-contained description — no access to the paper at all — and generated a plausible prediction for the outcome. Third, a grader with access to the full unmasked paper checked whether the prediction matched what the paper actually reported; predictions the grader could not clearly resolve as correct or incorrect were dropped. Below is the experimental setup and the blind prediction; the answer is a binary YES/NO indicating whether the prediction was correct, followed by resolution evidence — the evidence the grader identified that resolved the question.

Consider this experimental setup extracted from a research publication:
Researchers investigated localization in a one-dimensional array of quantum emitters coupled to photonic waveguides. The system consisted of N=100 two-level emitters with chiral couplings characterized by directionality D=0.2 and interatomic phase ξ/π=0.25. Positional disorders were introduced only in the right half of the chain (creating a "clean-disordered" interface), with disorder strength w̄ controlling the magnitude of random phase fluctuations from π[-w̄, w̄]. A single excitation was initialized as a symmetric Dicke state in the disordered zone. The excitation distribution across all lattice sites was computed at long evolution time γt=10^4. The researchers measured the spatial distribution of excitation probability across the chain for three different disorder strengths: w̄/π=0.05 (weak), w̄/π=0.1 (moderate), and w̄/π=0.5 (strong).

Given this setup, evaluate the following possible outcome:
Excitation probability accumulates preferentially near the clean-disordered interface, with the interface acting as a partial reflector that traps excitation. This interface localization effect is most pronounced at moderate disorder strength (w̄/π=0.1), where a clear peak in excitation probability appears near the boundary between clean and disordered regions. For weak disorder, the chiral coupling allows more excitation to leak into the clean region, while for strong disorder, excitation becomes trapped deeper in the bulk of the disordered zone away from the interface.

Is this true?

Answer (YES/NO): NO